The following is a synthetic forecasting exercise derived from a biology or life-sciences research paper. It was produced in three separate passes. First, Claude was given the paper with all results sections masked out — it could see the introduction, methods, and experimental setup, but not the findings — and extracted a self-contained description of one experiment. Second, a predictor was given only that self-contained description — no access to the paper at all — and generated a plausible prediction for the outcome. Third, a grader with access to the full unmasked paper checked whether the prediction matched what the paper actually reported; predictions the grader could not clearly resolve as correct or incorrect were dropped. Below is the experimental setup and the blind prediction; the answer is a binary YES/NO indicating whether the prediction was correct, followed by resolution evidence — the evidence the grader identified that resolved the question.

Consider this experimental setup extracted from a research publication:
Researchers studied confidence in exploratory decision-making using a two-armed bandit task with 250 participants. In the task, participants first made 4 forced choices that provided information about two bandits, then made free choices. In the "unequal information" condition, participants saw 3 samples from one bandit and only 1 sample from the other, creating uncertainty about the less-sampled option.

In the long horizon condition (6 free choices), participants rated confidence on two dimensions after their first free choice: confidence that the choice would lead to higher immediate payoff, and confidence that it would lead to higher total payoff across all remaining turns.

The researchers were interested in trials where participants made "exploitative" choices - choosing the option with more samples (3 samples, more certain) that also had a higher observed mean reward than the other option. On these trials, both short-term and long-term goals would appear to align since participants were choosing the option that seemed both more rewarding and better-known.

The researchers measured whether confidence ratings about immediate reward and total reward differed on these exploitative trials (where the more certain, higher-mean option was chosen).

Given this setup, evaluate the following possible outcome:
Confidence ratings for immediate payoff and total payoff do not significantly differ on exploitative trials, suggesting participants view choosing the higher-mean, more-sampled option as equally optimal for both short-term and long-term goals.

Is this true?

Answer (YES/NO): YES